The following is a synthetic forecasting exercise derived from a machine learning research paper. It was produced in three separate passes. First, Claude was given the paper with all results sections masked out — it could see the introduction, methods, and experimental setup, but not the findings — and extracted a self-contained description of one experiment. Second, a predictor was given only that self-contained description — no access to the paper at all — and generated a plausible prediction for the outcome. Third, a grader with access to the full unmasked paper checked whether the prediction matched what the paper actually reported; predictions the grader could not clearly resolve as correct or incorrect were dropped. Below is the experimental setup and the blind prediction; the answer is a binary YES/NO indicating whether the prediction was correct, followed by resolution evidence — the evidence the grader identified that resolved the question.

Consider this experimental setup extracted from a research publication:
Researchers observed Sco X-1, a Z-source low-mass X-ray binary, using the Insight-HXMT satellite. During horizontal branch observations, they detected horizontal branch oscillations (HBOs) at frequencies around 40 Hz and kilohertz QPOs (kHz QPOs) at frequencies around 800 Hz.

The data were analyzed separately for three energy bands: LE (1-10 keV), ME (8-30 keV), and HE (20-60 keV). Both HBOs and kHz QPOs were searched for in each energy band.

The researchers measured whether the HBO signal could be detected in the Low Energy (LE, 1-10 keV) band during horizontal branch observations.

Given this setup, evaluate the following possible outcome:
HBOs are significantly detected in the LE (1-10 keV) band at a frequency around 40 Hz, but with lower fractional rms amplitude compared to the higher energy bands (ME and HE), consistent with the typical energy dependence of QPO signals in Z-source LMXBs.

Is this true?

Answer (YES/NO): NO